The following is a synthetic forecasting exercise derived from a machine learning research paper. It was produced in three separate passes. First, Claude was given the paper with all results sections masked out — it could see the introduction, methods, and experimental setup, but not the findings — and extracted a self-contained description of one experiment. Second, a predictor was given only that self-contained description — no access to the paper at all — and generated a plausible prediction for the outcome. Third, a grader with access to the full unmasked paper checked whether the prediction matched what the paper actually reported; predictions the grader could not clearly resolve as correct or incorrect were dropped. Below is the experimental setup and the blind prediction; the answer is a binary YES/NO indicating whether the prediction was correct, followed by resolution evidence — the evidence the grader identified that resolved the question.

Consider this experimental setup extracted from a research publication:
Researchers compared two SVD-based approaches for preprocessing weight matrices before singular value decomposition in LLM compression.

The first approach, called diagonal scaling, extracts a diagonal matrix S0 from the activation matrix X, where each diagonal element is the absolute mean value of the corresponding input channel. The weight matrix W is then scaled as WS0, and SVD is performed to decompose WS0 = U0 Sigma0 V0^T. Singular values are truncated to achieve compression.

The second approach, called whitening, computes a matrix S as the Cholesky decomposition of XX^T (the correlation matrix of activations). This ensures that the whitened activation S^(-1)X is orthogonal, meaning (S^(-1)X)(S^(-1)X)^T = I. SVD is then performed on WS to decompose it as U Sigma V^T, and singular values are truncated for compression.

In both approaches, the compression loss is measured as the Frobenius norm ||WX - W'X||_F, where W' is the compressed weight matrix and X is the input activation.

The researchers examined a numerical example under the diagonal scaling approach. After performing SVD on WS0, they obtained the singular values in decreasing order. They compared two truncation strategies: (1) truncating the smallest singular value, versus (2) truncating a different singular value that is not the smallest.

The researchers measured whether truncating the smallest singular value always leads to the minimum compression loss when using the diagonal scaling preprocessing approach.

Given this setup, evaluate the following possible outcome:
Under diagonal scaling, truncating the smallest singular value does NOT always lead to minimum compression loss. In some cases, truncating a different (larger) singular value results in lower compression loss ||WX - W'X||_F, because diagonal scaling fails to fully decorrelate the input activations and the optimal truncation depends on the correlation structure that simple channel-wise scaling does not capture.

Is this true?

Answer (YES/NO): YES